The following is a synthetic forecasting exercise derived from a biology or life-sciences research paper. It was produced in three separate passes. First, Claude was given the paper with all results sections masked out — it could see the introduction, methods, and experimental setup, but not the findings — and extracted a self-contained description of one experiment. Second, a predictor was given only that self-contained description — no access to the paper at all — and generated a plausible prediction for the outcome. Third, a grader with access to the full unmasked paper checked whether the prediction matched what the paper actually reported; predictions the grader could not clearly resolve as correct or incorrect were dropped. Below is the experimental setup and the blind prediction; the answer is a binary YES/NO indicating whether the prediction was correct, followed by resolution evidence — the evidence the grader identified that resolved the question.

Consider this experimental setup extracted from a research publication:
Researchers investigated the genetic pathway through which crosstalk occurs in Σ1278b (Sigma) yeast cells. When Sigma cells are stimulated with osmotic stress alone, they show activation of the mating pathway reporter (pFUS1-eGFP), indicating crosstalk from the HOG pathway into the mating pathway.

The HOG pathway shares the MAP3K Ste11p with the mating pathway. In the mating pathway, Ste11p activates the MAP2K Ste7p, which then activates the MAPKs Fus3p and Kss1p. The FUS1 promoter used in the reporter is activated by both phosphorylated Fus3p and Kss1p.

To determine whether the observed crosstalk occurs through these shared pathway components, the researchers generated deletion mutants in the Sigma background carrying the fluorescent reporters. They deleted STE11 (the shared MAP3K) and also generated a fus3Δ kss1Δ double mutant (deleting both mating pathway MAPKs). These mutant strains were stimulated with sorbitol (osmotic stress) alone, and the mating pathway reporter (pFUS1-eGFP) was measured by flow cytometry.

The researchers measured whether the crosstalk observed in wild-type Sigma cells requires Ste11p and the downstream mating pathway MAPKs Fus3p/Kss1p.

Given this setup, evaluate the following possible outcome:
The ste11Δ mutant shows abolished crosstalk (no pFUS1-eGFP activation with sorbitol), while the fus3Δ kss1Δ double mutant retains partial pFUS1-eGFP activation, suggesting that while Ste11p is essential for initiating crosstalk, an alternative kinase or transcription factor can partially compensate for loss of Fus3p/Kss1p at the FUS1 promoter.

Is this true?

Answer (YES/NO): NO